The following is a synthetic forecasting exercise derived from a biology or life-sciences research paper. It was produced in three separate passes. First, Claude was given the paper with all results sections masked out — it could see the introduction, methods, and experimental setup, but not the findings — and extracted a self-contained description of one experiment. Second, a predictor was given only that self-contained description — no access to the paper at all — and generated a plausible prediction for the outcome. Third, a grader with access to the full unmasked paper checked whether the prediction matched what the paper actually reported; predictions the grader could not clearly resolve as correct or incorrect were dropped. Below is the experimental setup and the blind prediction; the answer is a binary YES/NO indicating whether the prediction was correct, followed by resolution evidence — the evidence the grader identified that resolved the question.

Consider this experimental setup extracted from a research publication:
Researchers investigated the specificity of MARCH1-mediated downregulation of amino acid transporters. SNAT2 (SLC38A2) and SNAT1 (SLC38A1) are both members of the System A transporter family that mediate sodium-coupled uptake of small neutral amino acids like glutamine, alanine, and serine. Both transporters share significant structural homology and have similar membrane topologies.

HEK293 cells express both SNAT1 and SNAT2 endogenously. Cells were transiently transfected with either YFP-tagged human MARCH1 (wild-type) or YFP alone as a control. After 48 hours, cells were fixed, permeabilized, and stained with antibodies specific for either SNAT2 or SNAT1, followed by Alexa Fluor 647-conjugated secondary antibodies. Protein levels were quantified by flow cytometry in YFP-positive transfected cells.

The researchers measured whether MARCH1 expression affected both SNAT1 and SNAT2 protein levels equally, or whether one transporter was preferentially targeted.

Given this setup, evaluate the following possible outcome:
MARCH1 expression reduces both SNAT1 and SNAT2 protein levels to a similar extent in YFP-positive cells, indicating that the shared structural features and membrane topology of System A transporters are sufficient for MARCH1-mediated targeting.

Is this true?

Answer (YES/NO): NO